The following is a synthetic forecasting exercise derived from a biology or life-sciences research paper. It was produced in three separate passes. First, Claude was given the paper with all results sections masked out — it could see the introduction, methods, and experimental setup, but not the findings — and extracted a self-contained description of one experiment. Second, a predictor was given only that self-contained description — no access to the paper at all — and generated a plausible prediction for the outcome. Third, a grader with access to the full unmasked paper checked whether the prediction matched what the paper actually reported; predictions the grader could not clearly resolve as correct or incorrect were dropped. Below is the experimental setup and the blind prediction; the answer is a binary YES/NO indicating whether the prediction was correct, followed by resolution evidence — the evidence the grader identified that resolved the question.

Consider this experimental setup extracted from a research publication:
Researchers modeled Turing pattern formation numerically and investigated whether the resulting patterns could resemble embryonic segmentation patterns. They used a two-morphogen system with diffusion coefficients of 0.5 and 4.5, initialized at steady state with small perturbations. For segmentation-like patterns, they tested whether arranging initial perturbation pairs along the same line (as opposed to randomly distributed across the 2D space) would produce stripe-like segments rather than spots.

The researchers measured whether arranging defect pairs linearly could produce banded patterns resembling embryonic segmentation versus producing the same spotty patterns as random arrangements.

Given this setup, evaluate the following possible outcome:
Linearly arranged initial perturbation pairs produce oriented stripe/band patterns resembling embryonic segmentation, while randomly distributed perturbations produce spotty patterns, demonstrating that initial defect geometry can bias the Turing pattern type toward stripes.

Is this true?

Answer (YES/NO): YES